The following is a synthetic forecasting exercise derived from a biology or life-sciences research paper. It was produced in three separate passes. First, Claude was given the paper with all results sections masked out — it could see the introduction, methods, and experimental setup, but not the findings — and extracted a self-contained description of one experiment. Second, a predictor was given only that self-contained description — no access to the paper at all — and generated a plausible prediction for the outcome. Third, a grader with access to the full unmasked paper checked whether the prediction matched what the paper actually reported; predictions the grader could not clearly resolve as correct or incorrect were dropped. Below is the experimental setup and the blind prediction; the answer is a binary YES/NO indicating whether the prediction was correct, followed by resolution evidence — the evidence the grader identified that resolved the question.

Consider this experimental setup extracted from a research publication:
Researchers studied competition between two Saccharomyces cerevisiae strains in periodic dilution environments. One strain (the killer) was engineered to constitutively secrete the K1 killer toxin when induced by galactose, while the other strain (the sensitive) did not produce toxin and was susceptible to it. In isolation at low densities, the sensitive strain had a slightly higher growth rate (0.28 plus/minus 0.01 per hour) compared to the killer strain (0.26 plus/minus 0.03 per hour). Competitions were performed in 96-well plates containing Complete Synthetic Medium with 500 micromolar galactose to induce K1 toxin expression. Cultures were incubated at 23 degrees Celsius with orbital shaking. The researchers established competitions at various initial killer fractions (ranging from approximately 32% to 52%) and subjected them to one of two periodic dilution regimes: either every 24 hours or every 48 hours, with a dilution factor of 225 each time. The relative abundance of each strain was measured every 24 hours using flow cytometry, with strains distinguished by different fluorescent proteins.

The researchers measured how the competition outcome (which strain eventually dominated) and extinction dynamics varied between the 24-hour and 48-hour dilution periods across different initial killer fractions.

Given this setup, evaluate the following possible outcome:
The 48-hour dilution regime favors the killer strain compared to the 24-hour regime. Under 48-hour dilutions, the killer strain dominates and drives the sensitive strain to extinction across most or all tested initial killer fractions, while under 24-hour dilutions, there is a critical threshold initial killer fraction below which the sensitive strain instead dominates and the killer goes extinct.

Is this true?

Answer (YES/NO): NO